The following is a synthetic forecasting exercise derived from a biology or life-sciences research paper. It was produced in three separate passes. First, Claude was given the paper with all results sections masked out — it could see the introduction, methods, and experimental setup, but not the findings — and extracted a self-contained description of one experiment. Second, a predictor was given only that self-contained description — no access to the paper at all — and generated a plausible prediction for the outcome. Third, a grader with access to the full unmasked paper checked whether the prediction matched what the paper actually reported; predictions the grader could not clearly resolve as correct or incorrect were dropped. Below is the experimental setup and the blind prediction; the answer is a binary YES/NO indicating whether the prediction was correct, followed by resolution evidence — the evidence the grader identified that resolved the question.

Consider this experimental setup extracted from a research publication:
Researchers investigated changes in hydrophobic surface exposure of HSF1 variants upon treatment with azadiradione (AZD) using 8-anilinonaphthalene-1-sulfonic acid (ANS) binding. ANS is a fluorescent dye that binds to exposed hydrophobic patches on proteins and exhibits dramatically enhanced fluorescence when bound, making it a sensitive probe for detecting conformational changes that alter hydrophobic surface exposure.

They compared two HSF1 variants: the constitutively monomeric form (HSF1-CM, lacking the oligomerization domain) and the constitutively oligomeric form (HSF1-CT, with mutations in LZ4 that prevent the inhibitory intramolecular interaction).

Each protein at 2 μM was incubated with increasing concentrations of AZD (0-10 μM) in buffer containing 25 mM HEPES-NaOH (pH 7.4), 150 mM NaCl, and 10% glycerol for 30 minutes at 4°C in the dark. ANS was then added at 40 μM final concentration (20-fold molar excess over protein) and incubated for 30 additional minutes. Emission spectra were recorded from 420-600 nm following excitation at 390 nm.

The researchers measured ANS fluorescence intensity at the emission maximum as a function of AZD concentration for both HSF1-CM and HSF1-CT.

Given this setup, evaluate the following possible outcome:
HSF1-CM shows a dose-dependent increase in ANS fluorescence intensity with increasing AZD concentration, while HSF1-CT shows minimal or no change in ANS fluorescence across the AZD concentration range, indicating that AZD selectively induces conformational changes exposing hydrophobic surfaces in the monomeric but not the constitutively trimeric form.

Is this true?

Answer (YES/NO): NO